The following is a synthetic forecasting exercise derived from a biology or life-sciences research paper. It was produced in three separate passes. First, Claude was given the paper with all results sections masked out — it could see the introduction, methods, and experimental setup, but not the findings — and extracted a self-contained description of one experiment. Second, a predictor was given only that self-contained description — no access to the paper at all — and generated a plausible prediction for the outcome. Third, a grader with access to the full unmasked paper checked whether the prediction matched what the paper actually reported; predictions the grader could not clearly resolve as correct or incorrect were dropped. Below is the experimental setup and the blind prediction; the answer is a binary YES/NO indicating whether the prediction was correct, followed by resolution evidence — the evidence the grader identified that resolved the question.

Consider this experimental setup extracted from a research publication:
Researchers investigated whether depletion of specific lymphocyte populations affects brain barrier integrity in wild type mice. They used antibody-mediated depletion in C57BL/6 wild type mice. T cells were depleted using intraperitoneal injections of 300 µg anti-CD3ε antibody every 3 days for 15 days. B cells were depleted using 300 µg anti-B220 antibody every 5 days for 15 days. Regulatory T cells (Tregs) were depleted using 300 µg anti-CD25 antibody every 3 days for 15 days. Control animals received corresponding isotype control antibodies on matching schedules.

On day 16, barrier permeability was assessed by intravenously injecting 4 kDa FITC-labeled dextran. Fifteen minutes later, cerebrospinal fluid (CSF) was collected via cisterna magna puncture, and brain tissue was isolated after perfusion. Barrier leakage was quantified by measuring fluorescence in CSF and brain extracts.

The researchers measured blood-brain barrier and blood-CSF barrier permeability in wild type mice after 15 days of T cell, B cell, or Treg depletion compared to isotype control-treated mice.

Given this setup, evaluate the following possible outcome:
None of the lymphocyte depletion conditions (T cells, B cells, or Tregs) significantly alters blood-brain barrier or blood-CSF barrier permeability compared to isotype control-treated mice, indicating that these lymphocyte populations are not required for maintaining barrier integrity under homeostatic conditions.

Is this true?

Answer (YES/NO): NO